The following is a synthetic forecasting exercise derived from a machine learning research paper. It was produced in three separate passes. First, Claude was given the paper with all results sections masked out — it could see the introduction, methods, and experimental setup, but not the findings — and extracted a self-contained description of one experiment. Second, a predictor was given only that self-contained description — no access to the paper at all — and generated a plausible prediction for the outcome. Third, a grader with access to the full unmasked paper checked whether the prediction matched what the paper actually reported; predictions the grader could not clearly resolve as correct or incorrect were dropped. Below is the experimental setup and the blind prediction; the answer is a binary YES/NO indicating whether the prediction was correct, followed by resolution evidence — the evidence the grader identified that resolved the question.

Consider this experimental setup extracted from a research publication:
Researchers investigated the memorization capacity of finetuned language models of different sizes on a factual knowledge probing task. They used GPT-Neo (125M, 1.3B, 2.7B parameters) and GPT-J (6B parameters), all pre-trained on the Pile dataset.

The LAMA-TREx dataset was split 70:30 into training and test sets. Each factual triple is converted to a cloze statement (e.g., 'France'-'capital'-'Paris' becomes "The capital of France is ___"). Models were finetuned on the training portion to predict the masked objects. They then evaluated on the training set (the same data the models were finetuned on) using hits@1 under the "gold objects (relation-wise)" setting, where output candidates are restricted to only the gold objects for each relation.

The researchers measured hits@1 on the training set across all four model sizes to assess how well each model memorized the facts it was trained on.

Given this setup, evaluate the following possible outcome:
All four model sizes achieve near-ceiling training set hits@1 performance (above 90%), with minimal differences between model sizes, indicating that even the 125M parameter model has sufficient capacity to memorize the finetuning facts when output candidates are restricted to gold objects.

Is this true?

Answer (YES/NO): NO